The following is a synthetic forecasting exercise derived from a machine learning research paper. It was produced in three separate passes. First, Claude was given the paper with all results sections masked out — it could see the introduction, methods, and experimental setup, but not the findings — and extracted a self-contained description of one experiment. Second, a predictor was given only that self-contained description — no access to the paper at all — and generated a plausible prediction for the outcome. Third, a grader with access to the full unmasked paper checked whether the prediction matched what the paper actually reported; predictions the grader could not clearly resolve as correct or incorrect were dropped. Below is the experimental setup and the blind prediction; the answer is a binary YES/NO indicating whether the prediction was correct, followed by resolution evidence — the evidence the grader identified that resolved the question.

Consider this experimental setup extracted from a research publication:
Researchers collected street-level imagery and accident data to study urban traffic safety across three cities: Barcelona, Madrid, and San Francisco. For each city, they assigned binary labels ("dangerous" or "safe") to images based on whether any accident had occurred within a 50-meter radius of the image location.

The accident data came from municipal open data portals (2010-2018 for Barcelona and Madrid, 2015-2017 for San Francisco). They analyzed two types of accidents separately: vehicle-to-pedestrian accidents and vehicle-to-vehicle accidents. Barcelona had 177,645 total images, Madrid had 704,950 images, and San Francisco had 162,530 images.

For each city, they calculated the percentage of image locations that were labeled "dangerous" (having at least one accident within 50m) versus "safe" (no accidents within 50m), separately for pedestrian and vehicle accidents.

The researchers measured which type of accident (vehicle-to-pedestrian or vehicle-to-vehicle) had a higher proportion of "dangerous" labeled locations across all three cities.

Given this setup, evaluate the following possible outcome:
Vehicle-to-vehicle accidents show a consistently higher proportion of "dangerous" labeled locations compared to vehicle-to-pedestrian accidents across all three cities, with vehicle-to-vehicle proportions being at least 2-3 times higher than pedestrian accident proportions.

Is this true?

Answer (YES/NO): NO